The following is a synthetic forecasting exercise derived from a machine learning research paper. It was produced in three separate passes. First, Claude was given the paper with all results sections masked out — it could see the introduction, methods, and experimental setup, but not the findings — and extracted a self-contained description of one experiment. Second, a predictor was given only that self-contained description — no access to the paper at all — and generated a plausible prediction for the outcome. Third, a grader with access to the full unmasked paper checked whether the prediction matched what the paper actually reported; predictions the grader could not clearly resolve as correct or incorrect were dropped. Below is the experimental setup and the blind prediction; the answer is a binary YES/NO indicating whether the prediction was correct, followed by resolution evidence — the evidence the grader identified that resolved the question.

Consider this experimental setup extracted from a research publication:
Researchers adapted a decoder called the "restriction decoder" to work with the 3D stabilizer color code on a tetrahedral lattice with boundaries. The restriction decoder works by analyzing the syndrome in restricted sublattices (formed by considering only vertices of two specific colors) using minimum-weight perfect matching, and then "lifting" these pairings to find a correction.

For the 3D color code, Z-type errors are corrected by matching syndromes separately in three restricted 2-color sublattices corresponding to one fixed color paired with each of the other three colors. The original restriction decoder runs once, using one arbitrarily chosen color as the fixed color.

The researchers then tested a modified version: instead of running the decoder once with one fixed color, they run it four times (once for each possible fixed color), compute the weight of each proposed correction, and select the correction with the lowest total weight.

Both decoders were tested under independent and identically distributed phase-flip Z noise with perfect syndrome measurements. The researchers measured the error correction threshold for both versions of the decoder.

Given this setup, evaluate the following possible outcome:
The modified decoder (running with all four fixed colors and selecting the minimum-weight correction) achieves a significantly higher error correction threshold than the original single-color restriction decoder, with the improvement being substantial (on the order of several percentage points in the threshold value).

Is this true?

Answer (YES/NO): NO